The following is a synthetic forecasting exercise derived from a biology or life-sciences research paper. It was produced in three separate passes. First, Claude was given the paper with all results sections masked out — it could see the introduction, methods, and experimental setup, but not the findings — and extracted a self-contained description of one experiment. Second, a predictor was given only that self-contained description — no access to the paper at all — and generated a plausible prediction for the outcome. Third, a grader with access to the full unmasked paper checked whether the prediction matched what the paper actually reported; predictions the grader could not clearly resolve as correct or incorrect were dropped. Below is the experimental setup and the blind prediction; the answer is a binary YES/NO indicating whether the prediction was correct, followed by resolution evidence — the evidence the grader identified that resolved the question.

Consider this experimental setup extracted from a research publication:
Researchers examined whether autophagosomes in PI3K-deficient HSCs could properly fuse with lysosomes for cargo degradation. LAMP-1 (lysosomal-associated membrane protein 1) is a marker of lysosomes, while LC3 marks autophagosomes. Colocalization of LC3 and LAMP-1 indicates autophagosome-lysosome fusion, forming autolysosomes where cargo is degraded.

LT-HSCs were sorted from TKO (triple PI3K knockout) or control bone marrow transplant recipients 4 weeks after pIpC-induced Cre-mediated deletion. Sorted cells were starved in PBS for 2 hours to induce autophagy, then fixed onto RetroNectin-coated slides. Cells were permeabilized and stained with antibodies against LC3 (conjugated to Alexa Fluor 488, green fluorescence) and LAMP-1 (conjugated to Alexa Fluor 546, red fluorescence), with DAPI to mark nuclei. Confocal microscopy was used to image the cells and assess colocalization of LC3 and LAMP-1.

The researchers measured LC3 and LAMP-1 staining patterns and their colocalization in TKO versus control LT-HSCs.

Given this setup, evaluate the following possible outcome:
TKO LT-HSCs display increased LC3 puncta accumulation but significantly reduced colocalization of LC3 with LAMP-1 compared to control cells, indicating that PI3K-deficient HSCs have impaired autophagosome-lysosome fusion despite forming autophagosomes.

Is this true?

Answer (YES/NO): NO